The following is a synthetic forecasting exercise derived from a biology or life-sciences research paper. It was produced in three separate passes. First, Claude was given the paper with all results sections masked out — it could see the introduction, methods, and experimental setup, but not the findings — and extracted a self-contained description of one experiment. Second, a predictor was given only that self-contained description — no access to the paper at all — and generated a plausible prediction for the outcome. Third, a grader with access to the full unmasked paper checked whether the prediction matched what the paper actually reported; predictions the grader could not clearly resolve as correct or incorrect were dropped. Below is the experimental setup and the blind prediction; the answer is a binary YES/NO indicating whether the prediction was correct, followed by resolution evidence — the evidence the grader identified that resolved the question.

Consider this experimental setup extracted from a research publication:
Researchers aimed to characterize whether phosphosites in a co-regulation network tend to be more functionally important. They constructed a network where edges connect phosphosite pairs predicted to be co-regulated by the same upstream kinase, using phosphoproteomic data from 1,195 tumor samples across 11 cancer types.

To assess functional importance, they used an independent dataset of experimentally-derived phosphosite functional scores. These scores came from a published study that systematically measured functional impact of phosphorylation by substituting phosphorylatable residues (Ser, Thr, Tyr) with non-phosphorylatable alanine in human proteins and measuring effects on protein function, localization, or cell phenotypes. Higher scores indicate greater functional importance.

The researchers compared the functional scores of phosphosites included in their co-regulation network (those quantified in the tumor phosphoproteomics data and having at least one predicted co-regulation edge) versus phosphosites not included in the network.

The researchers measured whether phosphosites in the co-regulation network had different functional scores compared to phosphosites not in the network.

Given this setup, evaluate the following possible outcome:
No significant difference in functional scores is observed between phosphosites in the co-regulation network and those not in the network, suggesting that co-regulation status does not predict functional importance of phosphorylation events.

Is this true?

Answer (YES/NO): NO